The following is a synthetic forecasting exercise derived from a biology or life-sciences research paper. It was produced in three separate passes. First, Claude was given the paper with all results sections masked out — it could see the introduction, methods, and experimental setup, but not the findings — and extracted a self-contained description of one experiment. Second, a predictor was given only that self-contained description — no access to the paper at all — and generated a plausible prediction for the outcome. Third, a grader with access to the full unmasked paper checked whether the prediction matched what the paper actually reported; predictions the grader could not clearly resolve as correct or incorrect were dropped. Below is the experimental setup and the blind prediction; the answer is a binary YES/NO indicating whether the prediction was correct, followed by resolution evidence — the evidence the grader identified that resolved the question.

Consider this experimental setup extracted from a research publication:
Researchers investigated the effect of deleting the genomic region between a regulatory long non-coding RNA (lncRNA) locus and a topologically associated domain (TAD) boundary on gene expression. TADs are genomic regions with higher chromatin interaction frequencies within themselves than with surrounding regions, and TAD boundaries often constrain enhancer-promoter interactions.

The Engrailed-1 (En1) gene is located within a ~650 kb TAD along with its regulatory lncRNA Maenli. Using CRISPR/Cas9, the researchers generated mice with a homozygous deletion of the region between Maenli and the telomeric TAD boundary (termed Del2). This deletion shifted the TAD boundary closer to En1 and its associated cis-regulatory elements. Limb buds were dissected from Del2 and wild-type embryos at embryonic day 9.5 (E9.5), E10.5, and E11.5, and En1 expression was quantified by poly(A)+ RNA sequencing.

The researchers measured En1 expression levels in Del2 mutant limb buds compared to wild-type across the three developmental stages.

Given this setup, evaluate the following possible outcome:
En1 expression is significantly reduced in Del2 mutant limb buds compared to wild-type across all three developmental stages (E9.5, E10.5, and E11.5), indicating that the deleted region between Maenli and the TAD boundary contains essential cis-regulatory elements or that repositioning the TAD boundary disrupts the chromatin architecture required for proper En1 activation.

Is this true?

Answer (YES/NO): NO